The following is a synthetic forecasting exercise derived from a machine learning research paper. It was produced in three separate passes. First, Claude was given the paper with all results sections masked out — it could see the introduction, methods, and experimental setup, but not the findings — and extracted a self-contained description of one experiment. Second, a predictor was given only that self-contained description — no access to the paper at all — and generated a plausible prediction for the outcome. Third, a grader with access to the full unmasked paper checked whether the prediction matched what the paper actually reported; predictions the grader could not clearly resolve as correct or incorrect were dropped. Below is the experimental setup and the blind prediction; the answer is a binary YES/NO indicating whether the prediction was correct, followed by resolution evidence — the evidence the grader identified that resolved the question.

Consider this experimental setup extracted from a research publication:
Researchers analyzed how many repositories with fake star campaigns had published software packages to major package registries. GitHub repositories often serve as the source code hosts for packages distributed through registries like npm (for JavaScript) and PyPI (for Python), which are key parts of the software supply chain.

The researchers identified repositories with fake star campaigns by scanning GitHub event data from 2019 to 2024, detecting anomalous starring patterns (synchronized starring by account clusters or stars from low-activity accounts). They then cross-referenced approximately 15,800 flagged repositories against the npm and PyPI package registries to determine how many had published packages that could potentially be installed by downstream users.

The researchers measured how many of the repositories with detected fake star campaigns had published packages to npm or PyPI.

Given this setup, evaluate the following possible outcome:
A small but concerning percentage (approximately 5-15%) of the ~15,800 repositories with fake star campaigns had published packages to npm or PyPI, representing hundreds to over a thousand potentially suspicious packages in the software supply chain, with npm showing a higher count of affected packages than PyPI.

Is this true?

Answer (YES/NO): NO